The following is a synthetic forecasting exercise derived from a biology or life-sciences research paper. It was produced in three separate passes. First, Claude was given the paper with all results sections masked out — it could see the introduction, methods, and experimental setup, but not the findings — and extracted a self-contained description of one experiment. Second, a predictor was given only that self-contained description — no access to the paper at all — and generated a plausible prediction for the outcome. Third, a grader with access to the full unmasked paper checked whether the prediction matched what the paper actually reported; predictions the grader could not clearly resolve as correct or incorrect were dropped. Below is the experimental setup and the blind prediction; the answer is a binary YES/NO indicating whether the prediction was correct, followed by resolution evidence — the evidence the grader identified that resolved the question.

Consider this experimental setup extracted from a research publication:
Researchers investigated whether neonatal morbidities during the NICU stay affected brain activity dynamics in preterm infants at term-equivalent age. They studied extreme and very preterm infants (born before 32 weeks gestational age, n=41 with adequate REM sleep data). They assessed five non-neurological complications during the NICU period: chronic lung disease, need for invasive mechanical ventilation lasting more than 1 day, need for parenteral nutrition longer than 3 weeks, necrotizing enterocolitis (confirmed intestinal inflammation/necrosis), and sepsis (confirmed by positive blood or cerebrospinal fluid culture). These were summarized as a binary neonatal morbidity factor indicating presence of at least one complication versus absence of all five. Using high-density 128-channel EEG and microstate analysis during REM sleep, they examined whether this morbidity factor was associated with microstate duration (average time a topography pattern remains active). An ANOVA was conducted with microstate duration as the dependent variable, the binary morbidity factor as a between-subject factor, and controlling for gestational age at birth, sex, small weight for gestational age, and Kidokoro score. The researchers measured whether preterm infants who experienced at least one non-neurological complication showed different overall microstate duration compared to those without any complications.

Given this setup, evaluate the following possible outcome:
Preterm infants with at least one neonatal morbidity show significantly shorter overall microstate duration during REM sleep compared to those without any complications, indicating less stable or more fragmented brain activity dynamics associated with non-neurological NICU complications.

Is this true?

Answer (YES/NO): NO